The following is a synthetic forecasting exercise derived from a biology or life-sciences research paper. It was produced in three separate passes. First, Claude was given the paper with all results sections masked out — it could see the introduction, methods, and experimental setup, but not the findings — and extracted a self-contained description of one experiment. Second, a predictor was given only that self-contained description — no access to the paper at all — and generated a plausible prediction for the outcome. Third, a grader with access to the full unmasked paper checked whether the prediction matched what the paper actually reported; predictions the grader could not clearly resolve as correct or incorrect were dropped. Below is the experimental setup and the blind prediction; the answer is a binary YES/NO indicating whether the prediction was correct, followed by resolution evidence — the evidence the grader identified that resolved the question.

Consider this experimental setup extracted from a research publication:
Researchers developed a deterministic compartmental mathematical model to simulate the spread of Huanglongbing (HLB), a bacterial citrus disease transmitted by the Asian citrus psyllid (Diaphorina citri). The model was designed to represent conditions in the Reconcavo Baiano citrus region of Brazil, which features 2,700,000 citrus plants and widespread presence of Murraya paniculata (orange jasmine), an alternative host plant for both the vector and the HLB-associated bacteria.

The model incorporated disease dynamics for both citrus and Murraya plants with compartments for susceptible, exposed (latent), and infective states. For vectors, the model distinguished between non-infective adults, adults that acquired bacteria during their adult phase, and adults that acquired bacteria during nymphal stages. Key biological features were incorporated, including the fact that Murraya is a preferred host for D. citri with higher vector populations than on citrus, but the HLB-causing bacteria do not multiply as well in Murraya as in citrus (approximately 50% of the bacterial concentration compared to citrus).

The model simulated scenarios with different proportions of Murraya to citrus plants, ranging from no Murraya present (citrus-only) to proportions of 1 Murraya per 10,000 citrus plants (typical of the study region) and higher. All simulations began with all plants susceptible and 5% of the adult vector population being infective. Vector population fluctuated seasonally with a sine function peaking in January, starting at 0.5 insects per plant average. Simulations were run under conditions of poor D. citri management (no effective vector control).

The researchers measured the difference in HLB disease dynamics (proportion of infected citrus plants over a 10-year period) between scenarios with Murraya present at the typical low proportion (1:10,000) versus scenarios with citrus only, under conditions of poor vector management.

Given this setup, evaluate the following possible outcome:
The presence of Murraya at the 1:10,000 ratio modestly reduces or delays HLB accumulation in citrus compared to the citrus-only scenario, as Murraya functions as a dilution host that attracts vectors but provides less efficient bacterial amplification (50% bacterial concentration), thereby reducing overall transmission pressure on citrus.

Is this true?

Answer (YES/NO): NO